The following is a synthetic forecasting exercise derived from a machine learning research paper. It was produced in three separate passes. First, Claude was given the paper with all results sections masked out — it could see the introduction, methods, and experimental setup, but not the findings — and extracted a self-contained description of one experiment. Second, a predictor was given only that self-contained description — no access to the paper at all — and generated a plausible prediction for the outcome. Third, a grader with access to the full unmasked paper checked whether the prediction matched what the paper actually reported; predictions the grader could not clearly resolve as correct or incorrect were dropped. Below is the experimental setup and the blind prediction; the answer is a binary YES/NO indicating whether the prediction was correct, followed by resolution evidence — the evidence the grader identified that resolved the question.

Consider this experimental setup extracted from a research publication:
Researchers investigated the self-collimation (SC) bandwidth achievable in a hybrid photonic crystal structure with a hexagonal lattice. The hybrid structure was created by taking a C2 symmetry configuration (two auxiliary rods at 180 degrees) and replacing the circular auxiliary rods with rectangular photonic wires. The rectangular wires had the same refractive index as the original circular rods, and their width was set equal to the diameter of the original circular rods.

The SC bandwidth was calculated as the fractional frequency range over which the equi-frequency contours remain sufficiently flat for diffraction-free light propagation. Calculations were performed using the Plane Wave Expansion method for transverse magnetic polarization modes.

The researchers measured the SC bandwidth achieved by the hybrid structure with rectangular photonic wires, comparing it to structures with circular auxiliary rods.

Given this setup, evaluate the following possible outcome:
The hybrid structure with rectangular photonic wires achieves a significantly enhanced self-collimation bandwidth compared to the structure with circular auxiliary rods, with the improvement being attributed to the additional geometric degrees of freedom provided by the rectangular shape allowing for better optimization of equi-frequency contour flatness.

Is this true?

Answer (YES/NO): NO